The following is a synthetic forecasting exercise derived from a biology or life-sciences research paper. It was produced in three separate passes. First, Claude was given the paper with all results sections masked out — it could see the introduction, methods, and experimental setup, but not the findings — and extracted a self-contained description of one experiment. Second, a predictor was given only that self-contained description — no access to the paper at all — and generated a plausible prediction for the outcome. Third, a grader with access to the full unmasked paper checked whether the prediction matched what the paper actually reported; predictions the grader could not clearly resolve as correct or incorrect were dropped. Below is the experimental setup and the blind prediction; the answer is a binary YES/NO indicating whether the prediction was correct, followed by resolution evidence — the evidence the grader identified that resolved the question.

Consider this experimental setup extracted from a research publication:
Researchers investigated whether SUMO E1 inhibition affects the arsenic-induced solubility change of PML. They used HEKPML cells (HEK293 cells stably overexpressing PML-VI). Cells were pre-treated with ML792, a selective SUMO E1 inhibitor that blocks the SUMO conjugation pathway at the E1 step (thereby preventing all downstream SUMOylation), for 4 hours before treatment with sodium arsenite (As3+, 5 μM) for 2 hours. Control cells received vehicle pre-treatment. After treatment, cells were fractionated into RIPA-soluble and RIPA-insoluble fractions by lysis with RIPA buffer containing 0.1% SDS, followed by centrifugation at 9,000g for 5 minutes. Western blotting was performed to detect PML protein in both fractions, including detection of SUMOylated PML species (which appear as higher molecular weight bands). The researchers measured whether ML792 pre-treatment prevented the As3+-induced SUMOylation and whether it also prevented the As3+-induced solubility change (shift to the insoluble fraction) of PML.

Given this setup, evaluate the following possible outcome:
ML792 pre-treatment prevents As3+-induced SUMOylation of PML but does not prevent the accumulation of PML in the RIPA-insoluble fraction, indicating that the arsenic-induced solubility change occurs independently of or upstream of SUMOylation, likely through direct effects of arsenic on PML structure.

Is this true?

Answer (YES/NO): YES